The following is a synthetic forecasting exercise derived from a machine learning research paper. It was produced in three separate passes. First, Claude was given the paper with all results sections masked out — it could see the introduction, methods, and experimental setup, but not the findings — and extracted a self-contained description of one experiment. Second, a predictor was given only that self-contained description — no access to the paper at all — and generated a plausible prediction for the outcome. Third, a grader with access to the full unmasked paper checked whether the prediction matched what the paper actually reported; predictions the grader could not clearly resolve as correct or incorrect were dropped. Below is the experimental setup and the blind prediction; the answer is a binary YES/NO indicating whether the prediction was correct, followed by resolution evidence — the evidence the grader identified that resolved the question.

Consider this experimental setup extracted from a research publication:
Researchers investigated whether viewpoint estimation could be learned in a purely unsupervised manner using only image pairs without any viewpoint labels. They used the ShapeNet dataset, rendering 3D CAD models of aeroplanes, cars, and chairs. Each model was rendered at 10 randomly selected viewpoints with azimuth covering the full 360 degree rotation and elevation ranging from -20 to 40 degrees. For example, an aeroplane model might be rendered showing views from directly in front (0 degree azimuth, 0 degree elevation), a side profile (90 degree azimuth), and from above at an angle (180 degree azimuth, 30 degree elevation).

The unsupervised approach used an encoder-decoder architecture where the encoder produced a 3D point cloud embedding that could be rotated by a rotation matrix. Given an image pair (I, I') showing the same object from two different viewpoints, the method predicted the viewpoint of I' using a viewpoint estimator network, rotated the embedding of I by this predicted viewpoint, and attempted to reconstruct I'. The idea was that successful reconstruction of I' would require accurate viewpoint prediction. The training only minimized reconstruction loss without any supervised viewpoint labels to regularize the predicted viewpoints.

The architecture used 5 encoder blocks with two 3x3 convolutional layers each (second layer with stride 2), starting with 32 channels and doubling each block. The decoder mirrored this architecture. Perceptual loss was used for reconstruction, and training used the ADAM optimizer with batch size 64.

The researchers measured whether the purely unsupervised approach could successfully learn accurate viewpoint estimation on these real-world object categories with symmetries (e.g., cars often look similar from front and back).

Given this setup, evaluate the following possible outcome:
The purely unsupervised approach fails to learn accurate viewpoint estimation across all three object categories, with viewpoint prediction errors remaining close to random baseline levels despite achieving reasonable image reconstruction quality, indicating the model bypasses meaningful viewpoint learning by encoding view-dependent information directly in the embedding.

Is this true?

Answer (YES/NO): NO